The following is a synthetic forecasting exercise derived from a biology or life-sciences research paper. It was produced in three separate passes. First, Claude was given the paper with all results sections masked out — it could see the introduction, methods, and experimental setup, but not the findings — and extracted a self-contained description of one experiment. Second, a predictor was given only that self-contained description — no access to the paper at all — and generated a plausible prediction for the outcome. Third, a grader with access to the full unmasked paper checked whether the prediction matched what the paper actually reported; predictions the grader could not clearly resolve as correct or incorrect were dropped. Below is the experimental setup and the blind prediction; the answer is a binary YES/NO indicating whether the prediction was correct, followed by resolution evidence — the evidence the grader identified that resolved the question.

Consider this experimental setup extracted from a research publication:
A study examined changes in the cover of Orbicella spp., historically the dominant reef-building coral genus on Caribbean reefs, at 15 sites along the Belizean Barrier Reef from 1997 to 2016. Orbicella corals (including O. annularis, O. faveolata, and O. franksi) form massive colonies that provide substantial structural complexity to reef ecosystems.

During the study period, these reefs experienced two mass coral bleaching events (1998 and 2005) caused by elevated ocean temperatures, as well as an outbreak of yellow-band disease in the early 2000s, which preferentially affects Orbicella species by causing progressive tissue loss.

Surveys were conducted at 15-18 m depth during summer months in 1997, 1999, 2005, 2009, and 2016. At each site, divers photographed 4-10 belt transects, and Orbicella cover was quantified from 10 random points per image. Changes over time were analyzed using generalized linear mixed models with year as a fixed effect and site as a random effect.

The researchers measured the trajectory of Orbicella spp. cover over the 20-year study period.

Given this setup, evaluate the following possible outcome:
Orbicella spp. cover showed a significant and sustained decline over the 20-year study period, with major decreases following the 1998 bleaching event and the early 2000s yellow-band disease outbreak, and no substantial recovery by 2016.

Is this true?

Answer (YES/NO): YES